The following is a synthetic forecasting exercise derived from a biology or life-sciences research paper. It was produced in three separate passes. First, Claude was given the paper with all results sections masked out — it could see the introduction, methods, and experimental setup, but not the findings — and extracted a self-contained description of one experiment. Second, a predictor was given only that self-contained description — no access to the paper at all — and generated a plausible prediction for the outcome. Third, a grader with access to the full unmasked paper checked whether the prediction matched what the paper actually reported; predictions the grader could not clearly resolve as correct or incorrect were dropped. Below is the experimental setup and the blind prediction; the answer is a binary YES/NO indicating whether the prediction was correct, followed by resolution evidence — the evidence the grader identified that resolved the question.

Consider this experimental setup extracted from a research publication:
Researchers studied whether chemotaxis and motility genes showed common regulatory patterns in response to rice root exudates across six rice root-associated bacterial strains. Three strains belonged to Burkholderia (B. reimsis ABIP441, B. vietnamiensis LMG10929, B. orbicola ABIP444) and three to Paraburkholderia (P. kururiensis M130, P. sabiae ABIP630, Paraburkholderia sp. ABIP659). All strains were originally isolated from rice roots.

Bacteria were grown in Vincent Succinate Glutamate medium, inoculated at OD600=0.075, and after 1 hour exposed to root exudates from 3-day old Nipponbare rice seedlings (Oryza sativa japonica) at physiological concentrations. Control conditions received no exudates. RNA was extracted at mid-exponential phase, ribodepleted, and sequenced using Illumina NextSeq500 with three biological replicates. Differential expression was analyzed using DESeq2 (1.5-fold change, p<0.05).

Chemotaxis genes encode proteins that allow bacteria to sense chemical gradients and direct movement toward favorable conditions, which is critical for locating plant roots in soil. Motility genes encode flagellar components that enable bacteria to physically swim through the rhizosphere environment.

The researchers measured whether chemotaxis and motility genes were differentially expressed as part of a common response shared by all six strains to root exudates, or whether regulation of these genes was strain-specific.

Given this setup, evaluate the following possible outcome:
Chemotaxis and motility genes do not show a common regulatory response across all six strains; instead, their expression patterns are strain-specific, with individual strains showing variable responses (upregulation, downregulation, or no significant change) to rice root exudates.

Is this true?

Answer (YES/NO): YES